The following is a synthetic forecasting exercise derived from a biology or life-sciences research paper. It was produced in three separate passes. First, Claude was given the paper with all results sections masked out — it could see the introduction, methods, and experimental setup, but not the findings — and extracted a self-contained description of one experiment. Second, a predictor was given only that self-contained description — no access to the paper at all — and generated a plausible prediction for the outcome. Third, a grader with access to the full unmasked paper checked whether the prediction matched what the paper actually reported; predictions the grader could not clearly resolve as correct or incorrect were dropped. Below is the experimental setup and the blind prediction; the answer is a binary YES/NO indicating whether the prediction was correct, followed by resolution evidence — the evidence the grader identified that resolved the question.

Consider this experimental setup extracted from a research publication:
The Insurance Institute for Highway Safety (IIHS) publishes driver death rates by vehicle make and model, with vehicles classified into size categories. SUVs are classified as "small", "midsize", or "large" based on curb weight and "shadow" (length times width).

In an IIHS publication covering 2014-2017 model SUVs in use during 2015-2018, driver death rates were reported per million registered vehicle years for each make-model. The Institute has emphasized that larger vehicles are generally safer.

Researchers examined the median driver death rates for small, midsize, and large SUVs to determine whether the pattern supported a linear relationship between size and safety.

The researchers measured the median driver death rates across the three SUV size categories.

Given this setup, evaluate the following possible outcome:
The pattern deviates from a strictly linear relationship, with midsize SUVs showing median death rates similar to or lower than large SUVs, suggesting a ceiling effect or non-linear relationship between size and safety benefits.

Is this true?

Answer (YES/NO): YES